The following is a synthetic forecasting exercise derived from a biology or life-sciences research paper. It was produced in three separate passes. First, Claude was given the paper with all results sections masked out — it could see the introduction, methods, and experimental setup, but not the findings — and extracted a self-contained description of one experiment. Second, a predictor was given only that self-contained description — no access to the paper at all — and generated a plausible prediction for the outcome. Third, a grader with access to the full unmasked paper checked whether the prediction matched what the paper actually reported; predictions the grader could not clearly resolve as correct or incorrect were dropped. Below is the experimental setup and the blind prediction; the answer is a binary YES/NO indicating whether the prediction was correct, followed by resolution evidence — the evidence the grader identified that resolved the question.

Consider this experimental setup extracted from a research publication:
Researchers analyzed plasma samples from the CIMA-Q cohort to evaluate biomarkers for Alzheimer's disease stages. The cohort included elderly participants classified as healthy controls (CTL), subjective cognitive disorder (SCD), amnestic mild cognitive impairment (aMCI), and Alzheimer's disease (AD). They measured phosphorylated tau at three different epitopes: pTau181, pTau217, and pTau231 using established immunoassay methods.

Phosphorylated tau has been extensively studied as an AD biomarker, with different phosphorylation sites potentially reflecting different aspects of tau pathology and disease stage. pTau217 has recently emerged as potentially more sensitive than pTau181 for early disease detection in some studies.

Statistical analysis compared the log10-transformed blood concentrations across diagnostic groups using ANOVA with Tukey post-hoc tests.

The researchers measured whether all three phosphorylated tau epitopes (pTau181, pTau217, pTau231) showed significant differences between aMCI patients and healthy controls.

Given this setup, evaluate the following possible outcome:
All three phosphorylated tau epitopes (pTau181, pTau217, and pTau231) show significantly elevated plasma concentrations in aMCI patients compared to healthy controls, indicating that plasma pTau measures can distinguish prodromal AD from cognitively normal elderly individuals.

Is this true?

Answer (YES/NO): NO